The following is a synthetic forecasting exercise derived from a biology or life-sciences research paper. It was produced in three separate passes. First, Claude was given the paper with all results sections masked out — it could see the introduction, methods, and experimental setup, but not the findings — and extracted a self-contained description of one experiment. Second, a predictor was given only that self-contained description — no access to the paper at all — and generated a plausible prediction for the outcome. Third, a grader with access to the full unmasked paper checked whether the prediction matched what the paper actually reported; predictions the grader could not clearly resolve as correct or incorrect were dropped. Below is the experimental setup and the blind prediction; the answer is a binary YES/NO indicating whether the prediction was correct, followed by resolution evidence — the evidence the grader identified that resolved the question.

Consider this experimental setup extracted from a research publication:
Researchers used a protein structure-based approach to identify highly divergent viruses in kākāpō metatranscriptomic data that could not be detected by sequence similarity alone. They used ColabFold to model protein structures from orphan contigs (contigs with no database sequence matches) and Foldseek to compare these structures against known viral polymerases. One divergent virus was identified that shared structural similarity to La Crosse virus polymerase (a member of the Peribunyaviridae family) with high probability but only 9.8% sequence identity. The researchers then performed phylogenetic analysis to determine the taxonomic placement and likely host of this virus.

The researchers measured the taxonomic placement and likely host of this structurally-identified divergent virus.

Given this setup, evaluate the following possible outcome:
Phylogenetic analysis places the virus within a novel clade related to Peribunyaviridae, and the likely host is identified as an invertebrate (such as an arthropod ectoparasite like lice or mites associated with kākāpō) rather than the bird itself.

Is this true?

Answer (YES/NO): NO